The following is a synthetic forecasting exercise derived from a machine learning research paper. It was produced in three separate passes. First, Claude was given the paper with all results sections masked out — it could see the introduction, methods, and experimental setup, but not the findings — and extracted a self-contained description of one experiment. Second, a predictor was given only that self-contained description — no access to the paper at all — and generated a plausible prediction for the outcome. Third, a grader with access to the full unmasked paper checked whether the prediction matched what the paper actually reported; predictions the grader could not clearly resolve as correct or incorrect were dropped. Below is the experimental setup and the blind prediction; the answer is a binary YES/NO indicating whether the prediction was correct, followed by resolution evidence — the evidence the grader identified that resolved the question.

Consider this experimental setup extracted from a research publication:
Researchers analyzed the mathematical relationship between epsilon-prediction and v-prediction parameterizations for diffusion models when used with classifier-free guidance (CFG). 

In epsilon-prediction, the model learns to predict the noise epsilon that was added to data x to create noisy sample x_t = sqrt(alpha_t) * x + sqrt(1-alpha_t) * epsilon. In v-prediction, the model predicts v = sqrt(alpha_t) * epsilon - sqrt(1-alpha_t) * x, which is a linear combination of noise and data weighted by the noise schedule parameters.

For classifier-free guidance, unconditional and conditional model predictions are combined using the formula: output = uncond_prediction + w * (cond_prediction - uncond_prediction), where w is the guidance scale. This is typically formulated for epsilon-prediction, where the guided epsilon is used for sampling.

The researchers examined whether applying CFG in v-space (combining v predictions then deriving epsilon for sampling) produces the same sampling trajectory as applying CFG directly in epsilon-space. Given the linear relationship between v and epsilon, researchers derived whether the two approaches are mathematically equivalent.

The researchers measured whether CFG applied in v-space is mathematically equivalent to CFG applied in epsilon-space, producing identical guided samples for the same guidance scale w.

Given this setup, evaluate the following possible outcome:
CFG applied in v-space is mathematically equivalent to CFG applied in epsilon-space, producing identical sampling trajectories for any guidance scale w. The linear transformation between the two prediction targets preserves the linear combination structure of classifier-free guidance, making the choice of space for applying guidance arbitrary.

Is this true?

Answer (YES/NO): YES